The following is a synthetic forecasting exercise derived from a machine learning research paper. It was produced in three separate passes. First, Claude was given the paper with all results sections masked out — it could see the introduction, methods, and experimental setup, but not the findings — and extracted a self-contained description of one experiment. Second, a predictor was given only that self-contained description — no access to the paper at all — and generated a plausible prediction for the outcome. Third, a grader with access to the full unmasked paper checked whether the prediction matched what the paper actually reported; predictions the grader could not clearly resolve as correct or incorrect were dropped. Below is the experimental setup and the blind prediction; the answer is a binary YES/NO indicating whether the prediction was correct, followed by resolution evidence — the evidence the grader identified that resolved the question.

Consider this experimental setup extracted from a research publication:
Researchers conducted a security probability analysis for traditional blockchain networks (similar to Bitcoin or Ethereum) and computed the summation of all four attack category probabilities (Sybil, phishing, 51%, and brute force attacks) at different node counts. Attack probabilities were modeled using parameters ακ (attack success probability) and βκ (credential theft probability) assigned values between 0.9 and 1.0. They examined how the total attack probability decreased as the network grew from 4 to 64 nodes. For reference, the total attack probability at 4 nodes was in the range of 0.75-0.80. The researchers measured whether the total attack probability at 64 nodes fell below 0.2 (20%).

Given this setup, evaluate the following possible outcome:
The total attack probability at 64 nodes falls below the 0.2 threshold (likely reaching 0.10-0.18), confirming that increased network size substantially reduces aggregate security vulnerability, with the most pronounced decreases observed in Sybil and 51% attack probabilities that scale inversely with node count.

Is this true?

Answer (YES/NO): YES